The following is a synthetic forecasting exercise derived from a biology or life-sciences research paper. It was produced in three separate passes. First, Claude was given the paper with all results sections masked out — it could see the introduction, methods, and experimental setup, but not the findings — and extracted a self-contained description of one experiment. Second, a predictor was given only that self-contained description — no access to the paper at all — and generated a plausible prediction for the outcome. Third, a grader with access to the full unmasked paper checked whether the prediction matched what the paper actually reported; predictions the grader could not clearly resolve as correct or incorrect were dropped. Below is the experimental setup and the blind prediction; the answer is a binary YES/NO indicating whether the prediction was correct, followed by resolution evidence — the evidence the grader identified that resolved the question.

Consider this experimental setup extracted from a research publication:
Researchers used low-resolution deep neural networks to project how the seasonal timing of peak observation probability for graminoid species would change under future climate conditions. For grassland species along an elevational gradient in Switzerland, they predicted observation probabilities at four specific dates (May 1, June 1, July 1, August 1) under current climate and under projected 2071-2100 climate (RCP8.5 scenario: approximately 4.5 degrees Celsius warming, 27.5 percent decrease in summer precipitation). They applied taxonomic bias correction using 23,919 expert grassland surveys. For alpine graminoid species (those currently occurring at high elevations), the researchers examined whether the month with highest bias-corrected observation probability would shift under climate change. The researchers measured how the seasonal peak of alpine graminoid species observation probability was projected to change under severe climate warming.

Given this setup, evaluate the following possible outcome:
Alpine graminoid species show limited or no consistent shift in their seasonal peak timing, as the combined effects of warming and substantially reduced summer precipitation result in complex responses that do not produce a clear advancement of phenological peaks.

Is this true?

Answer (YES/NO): NO